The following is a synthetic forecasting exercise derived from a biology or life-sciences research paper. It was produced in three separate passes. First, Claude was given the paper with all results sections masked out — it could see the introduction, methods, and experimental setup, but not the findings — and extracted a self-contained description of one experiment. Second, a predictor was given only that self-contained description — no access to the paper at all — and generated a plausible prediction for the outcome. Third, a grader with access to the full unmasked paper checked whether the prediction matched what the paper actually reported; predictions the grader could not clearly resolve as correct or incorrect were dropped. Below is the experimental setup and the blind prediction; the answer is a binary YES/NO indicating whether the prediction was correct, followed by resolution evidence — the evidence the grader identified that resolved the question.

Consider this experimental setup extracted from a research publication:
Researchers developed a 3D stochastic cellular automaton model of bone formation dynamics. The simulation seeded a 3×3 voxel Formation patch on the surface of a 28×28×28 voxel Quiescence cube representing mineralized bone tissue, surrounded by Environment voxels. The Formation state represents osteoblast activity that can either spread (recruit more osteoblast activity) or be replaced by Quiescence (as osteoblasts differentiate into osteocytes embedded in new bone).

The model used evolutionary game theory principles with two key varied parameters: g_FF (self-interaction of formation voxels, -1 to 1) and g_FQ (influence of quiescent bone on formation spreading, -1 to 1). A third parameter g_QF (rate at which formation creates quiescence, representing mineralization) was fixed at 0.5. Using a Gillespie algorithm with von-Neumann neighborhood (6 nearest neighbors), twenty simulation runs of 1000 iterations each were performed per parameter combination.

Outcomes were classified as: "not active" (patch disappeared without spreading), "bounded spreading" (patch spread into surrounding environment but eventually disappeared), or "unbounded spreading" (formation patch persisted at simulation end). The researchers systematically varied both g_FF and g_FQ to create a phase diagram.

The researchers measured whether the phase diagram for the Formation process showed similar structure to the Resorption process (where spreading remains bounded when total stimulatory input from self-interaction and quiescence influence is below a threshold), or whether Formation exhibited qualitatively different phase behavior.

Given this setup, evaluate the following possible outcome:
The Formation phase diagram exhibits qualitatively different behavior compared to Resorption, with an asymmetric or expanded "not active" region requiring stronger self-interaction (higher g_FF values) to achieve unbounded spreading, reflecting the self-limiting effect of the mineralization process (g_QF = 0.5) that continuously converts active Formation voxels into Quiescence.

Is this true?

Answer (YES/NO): NO